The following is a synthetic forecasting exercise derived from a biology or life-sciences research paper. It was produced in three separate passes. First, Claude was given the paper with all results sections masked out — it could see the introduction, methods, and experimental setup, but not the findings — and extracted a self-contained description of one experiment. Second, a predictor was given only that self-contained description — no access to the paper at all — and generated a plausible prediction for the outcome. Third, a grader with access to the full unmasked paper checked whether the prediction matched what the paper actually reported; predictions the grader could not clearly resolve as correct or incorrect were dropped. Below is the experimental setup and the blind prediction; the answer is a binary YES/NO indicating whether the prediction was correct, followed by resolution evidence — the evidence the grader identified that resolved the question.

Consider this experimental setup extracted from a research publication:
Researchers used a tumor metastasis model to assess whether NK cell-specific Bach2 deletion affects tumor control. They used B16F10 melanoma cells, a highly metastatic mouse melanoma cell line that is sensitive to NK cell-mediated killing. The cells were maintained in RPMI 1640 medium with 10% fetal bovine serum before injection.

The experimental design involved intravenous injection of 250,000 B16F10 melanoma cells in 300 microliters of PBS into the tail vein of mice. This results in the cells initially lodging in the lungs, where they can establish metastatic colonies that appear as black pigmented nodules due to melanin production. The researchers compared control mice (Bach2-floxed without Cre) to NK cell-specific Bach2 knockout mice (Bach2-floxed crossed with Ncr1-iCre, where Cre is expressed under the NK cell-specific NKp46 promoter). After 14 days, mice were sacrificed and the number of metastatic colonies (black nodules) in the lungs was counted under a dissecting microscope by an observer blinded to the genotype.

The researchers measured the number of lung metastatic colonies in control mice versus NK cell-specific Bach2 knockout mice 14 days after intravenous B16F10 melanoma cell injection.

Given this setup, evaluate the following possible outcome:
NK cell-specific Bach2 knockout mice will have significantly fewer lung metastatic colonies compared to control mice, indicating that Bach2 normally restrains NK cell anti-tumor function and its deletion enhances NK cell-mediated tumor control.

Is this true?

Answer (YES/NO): YES